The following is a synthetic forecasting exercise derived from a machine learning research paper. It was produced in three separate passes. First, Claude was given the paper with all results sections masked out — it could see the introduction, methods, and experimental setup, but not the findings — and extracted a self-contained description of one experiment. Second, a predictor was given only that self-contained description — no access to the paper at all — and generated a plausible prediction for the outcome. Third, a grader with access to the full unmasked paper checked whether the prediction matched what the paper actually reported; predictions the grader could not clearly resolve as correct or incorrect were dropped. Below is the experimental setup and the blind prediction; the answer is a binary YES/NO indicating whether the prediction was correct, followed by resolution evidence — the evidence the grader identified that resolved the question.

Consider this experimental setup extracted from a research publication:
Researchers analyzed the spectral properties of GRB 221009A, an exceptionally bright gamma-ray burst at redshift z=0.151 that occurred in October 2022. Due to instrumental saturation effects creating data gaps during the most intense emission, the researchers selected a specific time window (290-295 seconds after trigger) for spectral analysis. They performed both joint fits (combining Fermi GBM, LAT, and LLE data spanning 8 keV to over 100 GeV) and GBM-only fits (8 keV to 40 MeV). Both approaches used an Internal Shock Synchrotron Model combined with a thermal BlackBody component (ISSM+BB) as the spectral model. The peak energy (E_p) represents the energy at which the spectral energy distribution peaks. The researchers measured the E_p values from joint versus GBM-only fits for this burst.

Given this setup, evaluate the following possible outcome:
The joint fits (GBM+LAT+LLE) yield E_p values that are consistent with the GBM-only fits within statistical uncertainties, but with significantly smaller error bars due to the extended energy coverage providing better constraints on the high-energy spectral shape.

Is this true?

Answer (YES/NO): YES